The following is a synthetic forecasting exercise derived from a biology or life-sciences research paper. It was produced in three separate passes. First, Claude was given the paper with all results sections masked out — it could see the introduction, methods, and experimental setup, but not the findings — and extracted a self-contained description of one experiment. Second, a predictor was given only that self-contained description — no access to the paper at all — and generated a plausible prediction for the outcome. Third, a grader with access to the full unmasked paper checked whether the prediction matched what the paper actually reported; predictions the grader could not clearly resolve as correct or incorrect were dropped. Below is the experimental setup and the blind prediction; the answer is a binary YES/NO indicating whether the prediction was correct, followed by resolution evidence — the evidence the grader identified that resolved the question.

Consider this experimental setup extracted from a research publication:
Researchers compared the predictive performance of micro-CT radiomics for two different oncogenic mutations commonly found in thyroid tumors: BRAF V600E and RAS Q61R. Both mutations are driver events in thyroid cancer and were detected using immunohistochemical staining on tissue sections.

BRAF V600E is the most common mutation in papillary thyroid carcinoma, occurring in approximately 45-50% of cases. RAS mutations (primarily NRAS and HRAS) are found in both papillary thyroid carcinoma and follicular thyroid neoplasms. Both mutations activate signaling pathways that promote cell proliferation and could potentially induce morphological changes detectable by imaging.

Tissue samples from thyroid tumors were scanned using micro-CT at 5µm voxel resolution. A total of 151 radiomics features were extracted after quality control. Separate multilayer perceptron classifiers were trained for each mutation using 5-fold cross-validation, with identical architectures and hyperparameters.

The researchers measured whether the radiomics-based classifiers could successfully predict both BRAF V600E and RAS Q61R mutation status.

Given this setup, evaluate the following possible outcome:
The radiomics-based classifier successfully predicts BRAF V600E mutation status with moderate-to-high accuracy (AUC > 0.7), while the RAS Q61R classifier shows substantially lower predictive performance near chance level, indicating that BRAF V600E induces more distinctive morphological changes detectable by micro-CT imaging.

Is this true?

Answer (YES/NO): YES